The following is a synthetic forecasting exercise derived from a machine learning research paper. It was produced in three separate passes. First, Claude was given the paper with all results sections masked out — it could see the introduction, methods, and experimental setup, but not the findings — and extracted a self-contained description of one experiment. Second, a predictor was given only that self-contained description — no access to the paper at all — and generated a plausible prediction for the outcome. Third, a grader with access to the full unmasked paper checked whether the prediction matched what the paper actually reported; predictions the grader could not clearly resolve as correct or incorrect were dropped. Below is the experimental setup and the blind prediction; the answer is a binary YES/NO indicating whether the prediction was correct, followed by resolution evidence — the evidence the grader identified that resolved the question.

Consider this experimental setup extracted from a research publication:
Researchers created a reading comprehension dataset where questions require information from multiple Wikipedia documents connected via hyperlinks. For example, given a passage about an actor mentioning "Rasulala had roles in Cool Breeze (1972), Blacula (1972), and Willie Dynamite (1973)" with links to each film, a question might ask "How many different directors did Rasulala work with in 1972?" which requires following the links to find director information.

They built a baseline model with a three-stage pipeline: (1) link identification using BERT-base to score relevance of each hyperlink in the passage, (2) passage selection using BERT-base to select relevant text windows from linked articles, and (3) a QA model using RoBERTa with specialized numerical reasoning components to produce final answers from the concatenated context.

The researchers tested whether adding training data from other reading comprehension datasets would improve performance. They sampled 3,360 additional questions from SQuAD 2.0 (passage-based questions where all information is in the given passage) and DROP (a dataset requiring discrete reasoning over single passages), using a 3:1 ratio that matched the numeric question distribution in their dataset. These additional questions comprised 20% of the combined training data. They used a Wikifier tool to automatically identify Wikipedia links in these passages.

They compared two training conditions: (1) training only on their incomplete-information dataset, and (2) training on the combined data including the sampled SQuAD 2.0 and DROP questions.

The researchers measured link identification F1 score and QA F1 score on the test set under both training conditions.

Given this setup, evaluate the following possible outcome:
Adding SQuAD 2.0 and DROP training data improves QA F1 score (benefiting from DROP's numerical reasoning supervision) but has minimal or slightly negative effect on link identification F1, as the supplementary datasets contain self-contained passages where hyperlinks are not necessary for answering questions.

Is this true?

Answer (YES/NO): NO